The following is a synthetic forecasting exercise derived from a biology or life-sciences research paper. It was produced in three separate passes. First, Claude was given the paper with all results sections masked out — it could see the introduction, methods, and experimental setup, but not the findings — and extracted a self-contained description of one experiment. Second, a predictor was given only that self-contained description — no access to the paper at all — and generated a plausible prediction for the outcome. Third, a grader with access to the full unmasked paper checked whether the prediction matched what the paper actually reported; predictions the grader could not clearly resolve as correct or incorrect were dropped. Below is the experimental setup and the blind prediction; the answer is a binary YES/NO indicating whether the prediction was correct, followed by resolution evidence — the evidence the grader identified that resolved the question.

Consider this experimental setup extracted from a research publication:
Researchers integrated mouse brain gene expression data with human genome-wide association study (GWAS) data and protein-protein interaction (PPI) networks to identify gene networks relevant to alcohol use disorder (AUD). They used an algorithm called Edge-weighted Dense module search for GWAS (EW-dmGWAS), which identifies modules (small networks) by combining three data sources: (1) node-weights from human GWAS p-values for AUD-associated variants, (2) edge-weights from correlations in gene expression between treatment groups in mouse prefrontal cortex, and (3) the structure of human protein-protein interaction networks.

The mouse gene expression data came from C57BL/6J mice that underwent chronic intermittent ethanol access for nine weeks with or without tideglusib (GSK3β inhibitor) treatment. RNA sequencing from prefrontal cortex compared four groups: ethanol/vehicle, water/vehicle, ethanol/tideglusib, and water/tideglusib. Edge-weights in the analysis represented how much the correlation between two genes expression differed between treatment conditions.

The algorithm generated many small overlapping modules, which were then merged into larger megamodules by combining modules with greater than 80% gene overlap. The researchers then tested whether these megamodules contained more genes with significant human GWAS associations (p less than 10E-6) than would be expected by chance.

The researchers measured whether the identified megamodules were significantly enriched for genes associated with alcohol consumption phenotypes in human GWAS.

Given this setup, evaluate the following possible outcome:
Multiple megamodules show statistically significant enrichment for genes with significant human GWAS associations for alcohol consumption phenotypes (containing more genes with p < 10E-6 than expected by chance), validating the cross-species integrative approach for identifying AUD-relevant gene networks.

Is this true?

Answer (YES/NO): YES